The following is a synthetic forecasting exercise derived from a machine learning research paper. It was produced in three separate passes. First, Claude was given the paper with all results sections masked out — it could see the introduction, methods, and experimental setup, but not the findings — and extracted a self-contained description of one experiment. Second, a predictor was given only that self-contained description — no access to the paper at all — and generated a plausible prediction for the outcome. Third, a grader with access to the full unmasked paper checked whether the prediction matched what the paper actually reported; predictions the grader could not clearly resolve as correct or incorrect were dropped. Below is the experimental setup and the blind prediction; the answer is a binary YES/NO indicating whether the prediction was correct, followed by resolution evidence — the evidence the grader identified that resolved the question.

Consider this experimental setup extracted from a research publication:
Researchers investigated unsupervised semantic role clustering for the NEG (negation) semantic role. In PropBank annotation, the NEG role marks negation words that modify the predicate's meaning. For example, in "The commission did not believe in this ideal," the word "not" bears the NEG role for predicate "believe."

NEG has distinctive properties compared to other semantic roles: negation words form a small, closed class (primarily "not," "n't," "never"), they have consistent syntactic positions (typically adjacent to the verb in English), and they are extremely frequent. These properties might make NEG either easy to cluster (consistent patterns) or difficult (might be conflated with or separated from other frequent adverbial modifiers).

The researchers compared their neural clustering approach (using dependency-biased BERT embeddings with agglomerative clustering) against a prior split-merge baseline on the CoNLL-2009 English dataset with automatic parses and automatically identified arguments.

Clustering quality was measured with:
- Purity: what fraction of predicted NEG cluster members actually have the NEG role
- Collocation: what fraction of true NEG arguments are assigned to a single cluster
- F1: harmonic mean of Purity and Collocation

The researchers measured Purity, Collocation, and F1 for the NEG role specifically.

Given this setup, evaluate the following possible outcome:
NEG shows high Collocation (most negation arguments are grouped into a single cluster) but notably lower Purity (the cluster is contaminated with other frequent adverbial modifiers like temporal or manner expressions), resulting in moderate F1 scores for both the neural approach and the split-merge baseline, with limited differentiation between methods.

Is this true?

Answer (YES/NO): YES